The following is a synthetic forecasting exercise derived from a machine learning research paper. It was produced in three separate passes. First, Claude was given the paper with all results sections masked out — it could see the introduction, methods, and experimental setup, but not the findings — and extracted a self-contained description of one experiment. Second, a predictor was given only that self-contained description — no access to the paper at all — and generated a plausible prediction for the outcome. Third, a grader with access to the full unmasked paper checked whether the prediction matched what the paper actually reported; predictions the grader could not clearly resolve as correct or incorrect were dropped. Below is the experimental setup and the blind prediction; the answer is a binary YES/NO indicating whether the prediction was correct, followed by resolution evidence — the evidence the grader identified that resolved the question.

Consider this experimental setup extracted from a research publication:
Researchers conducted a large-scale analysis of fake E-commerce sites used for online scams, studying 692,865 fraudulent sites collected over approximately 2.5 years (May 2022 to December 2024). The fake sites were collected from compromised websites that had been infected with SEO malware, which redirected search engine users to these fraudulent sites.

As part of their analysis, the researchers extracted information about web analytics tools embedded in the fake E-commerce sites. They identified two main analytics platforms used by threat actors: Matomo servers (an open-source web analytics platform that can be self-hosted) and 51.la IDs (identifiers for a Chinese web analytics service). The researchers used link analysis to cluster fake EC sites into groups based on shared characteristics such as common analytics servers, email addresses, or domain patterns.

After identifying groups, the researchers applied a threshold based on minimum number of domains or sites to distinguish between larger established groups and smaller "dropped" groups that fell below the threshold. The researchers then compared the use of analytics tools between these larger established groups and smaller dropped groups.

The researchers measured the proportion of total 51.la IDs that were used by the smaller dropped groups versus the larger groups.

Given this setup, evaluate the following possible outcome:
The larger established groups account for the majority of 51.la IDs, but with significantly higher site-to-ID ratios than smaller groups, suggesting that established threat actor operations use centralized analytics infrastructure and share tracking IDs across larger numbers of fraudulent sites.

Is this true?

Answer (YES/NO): NO